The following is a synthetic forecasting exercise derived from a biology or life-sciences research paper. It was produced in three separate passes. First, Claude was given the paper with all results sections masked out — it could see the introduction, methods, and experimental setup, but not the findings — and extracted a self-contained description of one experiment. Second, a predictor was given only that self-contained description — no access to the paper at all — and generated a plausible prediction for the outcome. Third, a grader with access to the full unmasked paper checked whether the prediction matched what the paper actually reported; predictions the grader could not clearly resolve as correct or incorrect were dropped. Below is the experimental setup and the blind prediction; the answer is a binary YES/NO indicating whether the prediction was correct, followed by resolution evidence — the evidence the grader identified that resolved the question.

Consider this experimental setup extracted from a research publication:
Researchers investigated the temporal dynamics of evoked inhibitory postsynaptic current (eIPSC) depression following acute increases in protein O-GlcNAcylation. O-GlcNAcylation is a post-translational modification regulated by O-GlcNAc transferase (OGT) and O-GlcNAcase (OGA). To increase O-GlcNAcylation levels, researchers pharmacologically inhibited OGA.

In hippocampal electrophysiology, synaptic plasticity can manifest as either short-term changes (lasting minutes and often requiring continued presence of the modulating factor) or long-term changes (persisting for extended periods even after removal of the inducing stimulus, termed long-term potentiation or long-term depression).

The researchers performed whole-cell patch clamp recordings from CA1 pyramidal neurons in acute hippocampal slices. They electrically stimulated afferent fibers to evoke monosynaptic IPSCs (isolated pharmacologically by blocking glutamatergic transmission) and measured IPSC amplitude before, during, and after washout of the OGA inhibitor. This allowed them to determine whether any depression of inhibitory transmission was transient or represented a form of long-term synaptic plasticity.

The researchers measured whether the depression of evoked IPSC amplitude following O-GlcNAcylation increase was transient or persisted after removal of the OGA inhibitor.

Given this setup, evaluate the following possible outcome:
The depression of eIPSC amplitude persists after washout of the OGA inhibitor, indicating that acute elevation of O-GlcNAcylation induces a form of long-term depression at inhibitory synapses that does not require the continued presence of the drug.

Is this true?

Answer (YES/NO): YES